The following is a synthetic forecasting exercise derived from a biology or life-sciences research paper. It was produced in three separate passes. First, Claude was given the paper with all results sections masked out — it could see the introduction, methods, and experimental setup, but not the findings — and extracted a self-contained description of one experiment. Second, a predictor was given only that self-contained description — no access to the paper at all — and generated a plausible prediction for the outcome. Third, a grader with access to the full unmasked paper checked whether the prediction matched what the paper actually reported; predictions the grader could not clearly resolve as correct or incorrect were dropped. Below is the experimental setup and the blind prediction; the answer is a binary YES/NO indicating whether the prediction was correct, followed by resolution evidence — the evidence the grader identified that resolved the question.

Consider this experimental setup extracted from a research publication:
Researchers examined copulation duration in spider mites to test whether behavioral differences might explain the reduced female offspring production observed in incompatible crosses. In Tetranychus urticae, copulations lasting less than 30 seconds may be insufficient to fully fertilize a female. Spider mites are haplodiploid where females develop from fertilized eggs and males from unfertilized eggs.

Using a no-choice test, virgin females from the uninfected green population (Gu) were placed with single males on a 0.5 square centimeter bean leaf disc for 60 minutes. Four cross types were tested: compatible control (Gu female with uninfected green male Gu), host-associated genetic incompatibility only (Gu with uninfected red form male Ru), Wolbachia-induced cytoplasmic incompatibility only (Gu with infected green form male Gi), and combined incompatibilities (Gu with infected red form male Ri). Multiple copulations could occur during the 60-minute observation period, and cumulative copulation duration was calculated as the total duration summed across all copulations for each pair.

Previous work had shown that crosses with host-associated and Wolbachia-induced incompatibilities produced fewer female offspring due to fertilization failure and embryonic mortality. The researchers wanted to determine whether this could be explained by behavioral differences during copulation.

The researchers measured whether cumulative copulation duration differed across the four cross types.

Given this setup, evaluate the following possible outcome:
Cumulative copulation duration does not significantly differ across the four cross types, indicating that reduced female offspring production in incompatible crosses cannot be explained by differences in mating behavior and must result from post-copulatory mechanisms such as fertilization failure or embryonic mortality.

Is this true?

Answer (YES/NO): NO